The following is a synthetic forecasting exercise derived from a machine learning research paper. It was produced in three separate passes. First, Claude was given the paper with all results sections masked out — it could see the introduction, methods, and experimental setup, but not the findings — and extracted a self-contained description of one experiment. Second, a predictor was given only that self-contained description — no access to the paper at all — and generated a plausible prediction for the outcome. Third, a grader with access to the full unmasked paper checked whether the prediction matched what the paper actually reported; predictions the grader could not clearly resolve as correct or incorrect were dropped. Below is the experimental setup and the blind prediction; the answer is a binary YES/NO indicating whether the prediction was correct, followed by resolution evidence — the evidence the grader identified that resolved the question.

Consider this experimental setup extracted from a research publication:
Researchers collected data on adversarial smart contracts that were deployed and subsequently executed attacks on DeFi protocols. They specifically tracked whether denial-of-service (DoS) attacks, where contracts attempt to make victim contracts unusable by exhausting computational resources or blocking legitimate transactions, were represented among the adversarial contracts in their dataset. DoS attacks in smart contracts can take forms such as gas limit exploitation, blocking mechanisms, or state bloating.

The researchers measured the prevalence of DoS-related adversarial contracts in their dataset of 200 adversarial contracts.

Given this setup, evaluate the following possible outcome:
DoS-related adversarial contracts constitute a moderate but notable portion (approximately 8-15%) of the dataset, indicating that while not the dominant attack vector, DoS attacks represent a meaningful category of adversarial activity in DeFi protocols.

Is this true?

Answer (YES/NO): NO